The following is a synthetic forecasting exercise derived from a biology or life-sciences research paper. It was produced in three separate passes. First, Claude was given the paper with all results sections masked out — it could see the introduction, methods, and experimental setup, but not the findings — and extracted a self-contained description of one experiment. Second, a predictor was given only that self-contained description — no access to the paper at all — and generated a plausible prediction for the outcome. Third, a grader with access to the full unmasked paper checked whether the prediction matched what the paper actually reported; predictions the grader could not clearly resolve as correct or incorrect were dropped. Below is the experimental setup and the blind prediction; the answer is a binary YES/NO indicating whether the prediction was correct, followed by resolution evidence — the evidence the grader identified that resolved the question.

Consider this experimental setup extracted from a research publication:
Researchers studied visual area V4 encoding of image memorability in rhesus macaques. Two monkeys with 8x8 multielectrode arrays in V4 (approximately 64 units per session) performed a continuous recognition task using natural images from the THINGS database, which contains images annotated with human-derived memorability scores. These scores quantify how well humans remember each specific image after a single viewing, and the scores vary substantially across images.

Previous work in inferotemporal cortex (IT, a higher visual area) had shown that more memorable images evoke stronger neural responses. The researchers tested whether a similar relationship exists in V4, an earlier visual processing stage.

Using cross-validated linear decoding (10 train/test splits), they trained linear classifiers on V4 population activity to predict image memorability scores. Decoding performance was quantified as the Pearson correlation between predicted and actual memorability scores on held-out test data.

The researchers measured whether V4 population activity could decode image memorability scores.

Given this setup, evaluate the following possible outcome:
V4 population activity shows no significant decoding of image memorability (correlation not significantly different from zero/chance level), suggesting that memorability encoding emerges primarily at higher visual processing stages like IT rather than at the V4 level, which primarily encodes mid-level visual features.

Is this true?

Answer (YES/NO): NO